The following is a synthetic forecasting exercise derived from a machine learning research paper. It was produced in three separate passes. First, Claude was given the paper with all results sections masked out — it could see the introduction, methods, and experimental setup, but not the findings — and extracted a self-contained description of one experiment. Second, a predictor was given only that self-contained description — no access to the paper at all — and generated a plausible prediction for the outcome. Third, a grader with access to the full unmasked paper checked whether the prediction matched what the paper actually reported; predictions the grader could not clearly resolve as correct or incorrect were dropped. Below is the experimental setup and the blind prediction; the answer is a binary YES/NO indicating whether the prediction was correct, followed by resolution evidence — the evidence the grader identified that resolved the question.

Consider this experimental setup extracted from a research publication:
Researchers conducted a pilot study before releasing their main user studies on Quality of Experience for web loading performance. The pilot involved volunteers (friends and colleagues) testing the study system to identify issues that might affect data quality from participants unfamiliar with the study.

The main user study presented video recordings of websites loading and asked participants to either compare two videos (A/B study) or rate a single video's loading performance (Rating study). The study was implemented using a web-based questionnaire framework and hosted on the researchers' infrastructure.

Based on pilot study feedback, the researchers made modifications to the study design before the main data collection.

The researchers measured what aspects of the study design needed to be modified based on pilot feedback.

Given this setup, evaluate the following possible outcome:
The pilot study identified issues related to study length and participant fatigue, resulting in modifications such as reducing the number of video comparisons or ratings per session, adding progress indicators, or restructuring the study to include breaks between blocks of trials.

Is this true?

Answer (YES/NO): NO